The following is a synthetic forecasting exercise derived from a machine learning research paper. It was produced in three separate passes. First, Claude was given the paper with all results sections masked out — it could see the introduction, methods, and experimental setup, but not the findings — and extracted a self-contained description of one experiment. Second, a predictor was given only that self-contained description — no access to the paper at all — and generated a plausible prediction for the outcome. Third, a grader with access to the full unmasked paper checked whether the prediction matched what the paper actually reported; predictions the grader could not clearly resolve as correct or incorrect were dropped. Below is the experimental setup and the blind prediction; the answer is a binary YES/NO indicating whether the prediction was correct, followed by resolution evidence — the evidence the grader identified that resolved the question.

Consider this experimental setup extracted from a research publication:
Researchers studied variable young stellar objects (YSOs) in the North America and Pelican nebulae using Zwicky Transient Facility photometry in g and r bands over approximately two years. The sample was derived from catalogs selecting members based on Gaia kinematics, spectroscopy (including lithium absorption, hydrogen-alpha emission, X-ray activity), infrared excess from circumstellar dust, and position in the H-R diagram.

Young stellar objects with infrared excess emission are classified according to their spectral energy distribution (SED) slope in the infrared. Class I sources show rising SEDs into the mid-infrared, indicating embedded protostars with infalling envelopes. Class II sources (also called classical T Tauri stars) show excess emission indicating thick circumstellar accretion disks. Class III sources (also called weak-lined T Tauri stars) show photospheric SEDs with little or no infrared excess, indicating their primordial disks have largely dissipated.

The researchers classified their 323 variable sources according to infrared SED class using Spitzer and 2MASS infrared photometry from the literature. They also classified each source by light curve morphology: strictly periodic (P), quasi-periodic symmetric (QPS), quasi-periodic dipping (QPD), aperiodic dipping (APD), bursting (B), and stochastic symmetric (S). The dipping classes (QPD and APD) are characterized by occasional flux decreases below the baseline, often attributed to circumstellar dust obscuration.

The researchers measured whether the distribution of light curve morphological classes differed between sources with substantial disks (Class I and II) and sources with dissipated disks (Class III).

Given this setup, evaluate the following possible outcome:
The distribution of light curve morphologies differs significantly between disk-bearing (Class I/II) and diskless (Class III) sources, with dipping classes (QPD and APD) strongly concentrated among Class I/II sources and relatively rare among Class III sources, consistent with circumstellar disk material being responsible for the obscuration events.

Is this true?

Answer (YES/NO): NO